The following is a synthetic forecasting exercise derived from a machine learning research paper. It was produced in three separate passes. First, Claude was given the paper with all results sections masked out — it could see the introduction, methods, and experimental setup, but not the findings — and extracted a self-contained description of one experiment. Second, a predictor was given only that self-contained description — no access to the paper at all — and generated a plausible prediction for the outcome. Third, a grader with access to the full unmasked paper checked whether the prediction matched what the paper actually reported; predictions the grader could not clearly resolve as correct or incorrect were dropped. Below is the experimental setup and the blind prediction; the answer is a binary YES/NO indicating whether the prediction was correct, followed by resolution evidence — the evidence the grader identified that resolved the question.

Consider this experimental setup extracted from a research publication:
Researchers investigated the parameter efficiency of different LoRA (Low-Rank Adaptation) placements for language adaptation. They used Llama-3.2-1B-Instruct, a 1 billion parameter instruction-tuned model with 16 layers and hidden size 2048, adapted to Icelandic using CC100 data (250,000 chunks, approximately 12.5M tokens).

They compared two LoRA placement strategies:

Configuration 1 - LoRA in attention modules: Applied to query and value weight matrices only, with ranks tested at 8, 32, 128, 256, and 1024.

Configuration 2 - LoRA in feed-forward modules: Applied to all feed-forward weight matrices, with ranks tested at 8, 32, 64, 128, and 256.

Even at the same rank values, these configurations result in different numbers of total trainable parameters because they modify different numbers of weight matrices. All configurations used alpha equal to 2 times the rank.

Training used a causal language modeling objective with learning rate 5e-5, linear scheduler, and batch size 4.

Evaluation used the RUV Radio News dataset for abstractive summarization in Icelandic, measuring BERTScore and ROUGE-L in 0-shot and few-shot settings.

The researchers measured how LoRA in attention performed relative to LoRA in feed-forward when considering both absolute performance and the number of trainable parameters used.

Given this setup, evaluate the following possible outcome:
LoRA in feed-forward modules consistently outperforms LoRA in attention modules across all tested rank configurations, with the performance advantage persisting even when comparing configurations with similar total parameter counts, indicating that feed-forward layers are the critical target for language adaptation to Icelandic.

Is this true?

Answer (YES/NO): YES